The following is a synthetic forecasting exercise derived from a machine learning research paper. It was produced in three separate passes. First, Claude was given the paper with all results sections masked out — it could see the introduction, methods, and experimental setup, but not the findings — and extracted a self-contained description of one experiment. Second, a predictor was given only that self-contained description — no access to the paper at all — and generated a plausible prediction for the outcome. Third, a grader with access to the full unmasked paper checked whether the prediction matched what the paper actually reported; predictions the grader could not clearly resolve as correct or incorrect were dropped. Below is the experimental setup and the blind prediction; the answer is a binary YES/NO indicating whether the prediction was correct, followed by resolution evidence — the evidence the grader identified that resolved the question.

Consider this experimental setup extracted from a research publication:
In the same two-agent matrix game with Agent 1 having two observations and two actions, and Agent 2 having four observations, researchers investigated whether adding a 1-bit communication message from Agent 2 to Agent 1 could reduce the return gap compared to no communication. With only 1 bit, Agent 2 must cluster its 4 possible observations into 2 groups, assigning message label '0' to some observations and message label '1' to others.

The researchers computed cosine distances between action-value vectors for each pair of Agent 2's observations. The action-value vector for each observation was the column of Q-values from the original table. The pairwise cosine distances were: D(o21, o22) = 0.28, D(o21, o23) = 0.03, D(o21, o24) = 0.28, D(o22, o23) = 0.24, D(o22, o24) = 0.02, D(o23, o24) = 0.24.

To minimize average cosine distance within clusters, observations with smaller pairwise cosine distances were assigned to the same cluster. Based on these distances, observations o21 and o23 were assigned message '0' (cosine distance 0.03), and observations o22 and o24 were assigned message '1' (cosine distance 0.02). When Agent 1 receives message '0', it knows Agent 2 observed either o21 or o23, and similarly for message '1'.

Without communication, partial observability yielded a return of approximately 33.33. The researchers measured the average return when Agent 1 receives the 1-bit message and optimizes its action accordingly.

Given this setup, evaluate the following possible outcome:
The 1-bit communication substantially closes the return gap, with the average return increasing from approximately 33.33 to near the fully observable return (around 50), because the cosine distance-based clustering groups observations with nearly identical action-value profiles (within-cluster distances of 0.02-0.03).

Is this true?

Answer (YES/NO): NO